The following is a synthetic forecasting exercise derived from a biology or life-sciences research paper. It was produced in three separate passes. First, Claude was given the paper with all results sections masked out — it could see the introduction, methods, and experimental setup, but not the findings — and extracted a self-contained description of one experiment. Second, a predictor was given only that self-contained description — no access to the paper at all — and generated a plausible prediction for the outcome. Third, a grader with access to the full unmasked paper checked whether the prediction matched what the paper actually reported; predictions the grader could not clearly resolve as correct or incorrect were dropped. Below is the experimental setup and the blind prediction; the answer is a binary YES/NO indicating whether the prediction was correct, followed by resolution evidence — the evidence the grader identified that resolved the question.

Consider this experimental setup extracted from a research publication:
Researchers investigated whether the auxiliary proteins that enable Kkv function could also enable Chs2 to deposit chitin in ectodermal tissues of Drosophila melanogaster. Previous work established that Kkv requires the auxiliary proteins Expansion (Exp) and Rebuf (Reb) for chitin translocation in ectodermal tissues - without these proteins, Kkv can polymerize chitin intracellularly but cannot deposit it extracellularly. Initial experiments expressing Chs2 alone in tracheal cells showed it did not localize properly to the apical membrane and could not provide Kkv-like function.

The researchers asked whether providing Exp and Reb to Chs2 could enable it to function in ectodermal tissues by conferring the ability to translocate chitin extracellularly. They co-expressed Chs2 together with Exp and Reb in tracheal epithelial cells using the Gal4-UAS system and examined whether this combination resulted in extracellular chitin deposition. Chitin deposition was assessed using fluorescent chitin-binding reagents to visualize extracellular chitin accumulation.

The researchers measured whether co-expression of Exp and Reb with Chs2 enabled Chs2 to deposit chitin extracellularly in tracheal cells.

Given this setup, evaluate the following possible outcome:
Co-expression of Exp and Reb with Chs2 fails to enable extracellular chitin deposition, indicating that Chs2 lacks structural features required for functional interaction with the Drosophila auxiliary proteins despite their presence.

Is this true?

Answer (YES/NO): YES